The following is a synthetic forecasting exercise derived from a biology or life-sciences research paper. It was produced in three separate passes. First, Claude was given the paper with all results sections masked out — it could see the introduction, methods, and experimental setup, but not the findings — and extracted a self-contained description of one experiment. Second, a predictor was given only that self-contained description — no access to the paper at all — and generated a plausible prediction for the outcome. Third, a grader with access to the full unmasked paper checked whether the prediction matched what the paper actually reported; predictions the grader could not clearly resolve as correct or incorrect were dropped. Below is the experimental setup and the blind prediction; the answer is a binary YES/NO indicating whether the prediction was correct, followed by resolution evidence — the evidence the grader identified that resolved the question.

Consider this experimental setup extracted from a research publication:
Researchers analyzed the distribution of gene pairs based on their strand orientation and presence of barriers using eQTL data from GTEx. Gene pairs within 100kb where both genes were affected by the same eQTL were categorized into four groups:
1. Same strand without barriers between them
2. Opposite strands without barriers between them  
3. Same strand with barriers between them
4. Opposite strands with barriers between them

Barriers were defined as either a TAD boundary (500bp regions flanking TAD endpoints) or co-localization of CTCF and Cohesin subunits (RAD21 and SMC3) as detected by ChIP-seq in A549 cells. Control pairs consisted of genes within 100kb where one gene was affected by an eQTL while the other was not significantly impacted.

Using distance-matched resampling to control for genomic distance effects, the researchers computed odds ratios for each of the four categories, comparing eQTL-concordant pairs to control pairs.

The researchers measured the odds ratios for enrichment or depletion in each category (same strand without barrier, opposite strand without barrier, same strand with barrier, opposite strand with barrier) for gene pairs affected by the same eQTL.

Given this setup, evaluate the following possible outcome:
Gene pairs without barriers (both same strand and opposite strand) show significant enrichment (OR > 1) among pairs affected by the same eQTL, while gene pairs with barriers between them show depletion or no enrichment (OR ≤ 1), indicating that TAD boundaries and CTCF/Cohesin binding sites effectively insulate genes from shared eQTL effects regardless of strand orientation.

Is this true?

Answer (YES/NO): NO